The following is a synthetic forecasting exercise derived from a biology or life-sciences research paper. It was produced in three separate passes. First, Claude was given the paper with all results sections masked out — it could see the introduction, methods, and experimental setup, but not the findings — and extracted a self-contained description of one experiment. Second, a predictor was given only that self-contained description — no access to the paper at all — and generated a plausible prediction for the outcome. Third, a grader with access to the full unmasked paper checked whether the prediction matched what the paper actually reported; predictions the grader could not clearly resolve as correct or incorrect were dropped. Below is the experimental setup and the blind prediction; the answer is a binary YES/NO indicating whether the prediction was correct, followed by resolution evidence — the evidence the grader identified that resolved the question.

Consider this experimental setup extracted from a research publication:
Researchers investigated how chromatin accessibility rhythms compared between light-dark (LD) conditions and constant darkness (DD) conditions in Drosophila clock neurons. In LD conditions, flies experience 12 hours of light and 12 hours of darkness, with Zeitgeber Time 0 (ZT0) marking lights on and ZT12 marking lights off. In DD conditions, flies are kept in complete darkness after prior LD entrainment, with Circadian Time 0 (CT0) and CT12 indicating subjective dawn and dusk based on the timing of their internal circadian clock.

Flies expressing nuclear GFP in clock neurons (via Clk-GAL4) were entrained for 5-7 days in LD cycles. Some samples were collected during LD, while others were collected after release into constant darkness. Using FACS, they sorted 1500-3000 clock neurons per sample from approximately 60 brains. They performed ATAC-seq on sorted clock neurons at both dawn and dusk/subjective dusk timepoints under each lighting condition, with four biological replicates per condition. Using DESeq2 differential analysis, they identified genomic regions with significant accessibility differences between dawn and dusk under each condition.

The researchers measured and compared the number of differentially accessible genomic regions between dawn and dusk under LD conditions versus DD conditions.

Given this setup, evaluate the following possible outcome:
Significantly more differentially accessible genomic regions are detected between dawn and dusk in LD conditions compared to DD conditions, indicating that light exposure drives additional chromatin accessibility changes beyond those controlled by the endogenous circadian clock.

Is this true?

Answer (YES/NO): NO